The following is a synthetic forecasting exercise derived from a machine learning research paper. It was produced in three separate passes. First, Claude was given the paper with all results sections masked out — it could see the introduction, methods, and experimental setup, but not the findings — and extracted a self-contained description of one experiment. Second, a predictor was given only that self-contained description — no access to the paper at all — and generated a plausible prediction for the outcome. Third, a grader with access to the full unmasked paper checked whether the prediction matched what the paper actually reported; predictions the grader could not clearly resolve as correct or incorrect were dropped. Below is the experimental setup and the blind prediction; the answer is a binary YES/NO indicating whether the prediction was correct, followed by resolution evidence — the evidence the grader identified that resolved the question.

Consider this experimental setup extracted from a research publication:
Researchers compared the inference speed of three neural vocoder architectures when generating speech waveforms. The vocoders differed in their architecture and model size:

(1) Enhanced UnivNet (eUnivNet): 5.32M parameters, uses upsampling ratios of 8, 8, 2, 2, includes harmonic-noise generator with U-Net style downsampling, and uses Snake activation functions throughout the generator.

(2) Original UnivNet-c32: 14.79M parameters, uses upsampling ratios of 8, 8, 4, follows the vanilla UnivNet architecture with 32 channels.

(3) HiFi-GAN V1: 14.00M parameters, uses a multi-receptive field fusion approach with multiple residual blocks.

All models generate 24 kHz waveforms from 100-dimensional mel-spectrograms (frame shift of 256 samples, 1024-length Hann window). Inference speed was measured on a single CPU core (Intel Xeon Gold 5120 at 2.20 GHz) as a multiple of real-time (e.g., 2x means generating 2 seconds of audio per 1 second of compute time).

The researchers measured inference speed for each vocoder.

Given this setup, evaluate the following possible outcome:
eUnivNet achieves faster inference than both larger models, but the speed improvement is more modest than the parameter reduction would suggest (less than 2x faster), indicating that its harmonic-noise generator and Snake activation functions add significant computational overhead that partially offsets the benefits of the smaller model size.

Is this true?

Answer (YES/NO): NO